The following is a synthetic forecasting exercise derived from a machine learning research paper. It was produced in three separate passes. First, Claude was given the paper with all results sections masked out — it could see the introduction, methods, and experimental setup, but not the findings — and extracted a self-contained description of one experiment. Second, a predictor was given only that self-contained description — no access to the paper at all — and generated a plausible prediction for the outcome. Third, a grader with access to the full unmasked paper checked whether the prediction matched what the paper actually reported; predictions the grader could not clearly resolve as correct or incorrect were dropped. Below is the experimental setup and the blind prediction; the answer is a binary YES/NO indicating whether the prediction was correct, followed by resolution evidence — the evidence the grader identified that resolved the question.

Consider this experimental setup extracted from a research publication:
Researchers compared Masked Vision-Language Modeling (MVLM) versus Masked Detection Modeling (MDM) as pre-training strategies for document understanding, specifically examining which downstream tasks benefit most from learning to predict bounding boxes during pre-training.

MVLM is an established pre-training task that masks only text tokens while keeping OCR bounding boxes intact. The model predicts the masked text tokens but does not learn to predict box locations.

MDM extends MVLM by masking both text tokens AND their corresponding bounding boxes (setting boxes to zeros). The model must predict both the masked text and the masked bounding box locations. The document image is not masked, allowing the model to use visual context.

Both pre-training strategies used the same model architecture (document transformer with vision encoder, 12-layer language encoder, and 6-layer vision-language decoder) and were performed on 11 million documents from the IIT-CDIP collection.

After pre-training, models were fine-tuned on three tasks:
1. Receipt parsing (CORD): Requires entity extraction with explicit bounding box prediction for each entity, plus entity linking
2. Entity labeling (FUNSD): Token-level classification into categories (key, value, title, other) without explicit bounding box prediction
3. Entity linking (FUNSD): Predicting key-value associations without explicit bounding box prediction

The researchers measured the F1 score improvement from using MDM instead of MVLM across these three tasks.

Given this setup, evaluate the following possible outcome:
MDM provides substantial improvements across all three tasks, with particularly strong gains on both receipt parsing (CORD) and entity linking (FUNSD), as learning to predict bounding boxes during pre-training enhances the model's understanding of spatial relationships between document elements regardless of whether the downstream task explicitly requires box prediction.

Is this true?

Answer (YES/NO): NO